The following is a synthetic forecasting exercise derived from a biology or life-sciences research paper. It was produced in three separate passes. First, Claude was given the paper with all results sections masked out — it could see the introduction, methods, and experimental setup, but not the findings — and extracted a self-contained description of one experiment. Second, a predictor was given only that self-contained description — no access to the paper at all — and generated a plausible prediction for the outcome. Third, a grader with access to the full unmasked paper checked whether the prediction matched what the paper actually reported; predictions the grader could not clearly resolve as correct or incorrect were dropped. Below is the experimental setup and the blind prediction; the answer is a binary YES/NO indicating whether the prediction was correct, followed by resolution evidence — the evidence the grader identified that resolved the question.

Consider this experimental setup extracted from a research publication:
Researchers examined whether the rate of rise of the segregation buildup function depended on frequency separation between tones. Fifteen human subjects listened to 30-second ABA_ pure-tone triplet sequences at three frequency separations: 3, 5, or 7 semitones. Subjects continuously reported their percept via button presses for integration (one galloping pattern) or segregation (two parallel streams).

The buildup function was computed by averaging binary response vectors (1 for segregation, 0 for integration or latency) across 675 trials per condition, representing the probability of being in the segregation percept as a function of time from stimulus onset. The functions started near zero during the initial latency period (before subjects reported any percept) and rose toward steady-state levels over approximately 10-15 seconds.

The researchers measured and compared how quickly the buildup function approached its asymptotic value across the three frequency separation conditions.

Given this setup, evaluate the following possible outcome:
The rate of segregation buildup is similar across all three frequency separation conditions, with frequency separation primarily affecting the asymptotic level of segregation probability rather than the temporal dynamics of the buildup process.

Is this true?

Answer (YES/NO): NO